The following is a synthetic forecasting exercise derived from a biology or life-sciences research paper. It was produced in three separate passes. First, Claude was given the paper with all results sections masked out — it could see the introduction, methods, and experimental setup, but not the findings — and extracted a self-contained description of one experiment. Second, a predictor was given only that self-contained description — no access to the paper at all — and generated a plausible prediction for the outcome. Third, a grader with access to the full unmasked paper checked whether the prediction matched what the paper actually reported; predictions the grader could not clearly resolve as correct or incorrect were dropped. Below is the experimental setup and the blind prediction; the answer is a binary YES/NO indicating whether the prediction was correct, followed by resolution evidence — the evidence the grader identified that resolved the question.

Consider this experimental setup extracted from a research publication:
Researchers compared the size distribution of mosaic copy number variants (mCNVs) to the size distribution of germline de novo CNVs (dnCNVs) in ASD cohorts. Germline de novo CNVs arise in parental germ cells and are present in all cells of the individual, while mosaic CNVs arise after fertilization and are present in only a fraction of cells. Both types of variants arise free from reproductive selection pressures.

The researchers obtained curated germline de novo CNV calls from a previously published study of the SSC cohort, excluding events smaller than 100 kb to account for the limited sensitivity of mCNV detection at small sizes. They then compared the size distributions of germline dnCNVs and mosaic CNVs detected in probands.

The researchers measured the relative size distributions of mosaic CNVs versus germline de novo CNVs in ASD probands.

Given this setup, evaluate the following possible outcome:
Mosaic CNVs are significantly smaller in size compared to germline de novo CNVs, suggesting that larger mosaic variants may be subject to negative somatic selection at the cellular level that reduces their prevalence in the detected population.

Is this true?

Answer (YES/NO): NO